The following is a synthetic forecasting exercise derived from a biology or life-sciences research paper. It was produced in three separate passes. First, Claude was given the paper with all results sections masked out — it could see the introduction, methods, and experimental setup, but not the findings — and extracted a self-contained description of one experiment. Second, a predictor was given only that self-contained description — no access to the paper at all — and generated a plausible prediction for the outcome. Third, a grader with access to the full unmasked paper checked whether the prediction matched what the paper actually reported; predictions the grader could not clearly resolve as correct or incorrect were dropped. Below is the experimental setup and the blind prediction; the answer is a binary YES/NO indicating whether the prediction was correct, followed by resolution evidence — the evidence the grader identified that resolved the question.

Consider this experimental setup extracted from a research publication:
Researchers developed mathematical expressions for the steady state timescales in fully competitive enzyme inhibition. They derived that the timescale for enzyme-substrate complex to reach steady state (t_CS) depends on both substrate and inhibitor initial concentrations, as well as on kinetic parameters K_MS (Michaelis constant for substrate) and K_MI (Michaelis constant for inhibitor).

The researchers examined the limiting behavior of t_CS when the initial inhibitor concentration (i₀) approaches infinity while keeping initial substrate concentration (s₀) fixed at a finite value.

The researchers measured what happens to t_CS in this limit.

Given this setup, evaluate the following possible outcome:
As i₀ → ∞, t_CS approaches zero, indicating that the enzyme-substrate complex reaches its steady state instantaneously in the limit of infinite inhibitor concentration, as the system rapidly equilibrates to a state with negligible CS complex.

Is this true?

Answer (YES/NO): YES